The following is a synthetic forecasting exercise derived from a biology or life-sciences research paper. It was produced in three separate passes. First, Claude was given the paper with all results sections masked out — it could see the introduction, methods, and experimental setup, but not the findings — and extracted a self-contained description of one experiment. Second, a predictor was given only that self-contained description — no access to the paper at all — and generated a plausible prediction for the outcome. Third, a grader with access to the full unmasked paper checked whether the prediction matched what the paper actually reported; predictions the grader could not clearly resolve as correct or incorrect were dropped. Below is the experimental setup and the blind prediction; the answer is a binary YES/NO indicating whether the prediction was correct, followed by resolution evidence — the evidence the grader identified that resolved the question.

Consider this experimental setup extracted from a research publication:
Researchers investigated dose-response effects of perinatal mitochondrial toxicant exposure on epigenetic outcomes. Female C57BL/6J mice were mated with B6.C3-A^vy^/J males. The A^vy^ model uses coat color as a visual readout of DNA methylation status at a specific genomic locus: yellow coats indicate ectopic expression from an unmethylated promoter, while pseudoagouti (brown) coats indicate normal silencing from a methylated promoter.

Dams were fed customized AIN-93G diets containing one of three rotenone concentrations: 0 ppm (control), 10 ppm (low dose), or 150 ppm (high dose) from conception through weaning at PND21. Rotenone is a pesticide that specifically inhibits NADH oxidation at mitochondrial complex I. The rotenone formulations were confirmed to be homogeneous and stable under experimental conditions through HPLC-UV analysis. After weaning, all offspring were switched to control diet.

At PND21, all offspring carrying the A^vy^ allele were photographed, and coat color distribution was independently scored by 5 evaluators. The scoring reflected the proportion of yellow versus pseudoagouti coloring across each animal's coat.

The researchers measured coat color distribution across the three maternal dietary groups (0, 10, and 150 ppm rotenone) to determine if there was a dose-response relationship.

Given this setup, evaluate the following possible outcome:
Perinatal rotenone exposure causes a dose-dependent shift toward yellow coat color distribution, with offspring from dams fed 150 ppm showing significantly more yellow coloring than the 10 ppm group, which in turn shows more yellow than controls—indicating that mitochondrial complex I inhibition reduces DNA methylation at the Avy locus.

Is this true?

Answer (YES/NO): NO